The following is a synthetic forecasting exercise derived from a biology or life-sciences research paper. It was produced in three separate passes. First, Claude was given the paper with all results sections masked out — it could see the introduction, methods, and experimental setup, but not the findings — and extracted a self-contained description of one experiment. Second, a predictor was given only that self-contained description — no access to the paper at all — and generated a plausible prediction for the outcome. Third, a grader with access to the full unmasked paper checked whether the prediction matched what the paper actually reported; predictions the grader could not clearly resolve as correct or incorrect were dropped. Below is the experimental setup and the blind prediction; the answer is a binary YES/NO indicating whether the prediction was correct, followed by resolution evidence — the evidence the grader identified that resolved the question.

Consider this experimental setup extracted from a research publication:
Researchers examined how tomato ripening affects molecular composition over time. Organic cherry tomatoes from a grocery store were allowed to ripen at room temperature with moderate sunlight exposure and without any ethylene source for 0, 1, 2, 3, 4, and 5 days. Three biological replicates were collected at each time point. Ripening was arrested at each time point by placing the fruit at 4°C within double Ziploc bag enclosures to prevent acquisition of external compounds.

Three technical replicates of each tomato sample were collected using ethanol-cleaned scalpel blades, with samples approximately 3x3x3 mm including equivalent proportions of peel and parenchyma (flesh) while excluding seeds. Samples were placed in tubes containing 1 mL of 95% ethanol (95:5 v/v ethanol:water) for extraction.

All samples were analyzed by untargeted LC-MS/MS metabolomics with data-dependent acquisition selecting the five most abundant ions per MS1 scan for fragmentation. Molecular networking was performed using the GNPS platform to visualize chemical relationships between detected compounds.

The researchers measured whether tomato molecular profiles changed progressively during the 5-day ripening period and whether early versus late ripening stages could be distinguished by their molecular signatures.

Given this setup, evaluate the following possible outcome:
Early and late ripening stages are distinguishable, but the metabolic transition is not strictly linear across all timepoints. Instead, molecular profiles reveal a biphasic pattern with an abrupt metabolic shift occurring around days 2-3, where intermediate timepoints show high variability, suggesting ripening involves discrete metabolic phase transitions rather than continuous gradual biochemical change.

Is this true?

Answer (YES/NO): NO